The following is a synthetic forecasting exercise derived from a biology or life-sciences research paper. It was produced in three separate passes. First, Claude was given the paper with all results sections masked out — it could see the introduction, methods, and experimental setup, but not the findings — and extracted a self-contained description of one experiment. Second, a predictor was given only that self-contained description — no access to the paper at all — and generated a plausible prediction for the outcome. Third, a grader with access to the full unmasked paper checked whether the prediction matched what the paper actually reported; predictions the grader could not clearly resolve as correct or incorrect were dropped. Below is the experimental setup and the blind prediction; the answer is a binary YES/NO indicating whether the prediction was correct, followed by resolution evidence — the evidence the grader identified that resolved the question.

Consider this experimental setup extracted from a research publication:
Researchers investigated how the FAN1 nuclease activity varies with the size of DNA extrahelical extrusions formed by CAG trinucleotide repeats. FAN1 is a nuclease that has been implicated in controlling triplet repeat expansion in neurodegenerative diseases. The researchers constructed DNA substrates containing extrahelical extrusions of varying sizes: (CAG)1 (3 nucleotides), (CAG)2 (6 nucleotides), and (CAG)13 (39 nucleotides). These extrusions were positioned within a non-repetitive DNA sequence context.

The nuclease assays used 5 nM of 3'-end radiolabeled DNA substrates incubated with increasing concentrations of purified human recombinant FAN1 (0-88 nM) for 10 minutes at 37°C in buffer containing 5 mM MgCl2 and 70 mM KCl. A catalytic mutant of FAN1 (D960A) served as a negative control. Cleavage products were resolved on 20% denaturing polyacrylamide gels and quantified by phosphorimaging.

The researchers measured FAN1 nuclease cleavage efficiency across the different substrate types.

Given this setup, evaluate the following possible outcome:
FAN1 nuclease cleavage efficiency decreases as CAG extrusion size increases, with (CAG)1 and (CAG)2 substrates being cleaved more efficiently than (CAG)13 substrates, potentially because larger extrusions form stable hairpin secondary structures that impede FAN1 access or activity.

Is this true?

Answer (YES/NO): NO